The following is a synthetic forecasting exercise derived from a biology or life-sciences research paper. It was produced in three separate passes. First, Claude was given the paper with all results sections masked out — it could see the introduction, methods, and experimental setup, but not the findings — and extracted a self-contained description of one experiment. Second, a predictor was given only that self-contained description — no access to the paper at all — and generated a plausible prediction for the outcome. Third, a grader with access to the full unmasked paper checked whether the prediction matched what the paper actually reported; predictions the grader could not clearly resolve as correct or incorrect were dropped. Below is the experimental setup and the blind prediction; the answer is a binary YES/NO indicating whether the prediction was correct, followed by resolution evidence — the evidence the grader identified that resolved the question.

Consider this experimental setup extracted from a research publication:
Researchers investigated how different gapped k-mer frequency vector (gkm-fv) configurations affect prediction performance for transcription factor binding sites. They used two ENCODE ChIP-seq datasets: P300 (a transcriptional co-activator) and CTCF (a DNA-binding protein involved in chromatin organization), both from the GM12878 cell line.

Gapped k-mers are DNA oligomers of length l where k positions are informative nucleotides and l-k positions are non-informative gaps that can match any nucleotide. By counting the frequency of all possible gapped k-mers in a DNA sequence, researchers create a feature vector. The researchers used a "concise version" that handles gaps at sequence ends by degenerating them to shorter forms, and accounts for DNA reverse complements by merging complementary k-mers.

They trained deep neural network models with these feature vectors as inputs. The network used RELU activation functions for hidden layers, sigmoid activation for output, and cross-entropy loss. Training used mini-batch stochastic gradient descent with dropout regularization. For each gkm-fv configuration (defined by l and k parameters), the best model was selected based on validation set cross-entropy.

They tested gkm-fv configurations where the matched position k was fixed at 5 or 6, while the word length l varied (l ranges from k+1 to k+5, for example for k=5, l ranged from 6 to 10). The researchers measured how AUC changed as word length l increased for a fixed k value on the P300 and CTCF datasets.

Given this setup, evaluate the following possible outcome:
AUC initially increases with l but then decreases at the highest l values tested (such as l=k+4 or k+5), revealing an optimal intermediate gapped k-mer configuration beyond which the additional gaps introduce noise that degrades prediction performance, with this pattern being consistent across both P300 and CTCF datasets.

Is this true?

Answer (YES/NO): NO